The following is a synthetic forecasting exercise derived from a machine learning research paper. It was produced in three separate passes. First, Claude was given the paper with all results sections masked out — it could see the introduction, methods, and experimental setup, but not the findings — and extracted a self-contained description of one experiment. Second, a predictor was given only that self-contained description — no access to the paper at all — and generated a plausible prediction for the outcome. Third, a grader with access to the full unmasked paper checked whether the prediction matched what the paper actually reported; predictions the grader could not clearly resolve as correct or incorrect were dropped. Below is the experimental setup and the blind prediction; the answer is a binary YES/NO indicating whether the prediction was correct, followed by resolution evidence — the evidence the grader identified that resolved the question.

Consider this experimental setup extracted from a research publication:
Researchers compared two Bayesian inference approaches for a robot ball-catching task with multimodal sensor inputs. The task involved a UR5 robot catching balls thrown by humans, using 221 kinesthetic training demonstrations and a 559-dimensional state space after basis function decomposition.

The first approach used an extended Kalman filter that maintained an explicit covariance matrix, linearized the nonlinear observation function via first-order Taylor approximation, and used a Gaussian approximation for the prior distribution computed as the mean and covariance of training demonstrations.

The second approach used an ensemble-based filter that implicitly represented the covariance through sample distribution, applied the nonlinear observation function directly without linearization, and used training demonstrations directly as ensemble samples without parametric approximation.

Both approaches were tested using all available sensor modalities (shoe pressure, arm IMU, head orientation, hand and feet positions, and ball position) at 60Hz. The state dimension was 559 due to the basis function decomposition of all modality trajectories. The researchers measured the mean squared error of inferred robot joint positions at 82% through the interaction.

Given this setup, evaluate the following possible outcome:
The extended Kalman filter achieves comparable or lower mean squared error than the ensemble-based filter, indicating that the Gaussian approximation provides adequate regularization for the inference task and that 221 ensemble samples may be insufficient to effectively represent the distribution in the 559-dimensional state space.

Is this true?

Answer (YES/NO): NO